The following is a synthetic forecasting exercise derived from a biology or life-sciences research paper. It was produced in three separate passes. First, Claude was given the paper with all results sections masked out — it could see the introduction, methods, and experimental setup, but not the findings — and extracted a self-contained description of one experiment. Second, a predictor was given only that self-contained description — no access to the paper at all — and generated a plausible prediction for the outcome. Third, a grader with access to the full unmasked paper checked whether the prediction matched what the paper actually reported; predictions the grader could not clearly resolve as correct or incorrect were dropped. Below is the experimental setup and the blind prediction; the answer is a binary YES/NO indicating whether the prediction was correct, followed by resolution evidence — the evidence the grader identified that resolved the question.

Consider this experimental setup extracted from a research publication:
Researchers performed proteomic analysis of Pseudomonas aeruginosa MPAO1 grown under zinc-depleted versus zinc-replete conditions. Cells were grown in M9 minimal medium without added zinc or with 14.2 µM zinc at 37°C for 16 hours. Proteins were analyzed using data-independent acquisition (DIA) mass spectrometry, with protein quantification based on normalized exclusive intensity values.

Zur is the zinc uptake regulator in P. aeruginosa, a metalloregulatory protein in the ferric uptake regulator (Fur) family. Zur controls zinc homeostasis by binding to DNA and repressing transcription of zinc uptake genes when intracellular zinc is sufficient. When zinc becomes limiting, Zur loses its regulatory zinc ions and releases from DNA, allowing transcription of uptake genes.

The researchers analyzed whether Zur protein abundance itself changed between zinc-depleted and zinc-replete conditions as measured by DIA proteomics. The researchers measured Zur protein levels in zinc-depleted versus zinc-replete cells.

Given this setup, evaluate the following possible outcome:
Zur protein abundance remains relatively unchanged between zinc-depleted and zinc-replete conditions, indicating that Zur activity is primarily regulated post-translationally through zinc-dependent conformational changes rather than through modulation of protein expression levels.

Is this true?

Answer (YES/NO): YES